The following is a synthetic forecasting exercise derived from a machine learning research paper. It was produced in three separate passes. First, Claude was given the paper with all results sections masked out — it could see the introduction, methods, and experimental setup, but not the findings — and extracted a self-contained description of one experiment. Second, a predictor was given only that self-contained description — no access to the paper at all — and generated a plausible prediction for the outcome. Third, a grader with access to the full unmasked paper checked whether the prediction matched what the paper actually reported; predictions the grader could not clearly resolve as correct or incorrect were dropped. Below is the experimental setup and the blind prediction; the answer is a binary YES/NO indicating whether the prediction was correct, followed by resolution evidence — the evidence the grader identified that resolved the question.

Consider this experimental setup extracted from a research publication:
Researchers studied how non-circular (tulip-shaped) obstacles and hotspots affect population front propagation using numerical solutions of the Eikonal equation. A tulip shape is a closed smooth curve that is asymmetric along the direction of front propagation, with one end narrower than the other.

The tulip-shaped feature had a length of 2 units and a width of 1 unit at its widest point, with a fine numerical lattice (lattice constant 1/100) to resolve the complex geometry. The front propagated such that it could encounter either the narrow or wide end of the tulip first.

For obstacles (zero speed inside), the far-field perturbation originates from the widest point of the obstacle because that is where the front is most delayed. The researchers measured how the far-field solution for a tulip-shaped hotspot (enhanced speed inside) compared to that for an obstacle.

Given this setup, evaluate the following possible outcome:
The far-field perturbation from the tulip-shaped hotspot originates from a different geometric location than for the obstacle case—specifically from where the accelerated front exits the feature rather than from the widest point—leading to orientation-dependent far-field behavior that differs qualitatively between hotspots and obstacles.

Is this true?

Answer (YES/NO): NO